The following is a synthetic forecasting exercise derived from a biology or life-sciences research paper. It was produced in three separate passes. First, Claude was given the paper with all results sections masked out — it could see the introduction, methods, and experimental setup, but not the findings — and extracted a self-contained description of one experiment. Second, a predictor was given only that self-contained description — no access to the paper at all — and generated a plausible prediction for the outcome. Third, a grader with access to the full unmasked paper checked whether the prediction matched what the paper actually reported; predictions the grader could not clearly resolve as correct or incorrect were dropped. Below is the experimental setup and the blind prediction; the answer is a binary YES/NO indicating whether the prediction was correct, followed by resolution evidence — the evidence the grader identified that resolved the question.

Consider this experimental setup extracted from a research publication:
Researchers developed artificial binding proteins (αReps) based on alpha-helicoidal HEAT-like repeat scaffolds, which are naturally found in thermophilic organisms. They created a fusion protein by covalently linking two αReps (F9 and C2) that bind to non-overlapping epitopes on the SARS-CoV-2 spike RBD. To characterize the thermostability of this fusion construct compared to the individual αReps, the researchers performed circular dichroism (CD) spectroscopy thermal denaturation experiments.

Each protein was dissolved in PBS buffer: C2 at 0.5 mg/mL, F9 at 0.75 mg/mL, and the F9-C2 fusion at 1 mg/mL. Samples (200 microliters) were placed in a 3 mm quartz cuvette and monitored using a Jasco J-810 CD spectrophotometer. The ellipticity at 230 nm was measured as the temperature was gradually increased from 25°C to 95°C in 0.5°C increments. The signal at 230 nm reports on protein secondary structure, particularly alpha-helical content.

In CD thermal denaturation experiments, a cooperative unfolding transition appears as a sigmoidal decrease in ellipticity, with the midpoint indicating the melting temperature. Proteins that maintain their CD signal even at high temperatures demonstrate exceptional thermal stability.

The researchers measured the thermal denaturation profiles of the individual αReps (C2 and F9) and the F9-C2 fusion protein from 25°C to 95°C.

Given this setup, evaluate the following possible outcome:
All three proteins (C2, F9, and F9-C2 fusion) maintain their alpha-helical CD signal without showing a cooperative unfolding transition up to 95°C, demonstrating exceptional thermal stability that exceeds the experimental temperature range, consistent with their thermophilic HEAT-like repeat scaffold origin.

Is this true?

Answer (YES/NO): NO